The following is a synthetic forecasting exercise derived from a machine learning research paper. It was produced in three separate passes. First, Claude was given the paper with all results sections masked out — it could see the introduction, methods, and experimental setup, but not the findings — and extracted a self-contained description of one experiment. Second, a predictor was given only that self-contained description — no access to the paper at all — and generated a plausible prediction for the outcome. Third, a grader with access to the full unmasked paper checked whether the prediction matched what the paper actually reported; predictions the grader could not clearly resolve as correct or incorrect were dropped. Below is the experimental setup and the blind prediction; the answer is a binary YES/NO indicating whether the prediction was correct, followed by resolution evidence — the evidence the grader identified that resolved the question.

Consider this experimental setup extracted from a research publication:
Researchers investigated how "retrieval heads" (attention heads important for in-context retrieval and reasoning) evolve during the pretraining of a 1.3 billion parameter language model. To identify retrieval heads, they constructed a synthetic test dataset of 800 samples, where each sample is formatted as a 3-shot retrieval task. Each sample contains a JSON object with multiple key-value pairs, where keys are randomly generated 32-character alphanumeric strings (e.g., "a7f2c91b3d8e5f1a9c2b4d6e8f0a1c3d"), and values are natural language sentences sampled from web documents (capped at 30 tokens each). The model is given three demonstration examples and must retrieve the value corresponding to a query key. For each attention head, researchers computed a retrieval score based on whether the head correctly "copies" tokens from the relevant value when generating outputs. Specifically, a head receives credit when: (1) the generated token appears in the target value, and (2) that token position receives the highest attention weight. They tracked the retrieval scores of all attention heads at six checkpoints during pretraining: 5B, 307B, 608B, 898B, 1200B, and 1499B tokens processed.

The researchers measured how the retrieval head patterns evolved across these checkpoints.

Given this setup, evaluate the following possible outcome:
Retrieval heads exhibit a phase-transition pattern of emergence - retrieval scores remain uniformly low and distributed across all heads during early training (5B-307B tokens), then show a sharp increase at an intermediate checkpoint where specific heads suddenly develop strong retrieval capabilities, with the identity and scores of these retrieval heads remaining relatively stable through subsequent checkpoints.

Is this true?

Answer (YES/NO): NO